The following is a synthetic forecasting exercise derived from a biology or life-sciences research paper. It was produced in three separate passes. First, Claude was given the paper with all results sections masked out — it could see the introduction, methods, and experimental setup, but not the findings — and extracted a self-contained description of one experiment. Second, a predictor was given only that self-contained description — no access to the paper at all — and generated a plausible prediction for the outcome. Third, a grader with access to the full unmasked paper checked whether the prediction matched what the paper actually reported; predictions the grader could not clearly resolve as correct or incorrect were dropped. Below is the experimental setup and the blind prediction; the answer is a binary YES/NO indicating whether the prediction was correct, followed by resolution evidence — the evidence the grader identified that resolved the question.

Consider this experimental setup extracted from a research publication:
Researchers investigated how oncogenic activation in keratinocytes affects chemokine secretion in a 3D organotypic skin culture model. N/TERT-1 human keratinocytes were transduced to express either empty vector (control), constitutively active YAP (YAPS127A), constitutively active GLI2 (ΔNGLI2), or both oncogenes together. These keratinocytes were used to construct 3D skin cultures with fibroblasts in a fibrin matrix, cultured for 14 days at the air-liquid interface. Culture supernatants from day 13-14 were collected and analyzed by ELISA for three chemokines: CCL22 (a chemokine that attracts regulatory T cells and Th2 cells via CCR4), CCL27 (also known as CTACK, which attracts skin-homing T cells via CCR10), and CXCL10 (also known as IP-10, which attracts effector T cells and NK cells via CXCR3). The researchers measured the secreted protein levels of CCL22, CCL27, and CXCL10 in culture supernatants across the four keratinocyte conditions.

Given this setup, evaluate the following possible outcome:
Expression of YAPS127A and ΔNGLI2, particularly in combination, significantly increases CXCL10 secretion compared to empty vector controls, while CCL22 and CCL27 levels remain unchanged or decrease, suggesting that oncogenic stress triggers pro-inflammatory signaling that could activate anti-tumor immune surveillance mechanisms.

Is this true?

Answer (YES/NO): NO